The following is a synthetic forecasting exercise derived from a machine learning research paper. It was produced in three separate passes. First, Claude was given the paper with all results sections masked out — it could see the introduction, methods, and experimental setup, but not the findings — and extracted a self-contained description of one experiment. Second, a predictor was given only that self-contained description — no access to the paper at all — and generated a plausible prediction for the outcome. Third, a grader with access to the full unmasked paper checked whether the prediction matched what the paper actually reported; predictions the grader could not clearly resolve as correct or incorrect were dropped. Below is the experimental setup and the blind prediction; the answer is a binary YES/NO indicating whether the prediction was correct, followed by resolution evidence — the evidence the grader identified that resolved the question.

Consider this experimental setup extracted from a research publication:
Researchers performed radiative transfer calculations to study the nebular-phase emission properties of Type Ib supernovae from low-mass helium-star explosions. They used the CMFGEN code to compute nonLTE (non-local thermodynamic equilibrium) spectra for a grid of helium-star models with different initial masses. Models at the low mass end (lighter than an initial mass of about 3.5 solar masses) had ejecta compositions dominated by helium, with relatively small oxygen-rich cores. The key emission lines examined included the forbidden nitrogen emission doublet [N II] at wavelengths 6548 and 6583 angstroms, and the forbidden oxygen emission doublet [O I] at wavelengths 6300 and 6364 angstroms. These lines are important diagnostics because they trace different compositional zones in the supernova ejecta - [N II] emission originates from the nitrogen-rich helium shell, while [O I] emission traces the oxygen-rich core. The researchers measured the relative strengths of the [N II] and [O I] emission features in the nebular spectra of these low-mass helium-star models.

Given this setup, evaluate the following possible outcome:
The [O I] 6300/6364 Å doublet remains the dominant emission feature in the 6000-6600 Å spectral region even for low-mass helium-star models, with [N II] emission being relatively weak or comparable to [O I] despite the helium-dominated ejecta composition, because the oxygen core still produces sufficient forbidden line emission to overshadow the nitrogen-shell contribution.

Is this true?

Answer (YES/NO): NO